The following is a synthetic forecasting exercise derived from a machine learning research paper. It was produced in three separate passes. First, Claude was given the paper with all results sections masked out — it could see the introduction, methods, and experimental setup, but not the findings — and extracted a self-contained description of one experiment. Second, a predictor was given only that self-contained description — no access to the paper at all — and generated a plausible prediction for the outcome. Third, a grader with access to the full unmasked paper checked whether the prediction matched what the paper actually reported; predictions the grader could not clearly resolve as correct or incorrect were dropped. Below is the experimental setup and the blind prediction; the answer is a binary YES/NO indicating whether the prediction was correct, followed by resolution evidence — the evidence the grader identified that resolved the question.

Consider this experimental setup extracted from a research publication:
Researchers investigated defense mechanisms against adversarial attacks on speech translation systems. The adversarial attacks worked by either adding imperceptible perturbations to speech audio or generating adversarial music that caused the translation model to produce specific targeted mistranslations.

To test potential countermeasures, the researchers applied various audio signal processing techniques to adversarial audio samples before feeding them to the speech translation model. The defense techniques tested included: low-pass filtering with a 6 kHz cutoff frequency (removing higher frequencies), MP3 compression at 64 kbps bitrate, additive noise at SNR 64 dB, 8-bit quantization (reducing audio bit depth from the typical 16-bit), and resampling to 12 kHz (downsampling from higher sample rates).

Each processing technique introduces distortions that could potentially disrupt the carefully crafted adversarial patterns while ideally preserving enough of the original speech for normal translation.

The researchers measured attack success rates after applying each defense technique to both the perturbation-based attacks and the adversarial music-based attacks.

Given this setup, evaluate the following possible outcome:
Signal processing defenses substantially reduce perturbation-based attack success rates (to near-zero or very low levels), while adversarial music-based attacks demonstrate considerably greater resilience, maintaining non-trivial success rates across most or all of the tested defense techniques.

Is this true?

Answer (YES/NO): NO